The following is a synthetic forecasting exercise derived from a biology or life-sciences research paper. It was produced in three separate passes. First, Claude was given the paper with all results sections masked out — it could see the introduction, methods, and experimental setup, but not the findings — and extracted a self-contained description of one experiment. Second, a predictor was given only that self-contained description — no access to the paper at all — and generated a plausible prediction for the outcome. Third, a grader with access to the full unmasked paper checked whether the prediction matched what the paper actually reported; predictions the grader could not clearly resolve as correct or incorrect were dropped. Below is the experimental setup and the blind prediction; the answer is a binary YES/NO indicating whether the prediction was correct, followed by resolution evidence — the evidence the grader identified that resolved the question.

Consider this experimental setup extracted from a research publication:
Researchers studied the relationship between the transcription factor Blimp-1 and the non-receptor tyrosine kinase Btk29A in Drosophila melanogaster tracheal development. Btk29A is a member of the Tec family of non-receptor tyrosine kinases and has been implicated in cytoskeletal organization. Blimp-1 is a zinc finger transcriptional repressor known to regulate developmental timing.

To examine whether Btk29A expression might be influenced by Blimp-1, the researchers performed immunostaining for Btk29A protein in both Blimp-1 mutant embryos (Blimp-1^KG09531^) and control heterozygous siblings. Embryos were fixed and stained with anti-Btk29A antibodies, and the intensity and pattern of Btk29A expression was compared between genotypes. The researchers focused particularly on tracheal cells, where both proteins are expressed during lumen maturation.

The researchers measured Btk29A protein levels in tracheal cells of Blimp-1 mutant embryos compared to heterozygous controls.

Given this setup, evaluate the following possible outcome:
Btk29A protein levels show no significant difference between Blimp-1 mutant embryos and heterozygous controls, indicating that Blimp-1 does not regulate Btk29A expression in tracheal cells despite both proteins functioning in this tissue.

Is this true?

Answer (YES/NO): NO